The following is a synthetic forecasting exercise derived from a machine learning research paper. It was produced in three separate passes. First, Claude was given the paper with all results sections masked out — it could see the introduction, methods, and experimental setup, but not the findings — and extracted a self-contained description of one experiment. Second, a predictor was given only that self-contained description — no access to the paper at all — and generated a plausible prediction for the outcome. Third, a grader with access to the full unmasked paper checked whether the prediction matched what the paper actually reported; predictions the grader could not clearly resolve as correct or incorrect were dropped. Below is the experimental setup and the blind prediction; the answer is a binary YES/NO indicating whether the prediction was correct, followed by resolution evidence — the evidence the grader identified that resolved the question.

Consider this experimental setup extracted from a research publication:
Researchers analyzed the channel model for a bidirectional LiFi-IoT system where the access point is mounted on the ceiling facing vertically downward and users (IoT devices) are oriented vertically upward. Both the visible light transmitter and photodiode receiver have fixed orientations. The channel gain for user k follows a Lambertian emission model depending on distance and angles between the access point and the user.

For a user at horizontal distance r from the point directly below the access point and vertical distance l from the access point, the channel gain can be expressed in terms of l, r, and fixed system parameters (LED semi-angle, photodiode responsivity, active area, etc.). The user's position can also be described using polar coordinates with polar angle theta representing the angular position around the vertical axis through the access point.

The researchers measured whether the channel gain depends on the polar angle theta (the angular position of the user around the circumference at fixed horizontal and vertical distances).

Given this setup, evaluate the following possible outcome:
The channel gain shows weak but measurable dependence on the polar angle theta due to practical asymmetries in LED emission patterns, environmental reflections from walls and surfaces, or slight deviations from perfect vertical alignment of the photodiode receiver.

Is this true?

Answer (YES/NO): NO